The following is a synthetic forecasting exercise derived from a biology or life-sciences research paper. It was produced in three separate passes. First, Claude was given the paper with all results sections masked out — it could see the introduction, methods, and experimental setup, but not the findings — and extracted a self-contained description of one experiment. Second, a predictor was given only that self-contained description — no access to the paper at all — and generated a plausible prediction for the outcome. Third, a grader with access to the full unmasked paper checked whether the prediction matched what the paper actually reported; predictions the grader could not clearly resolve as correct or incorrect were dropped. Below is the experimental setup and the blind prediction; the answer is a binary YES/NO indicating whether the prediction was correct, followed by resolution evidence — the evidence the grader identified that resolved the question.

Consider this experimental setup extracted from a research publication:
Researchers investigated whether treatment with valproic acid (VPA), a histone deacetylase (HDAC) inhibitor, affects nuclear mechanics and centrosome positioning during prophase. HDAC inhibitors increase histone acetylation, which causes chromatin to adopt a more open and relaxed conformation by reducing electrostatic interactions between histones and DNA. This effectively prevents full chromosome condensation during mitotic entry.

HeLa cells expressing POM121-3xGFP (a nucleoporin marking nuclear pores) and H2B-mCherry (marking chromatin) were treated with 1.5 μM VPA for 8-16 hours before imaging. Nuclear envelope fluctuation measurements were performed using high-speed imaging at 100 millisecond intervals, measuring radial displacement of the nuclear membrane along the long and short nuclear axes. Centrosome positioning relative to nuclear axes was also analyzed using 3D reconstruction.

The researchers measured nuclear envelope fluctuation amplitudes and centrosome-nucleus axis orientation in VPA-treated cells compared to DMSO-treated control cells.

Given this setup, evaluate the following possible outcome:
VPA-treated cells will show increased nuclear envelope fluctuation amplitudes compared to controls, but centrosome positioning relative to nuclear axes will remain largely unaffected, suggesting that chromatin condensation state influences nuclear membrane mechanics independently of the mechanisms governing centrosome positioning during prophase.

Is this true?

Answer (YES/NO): NO